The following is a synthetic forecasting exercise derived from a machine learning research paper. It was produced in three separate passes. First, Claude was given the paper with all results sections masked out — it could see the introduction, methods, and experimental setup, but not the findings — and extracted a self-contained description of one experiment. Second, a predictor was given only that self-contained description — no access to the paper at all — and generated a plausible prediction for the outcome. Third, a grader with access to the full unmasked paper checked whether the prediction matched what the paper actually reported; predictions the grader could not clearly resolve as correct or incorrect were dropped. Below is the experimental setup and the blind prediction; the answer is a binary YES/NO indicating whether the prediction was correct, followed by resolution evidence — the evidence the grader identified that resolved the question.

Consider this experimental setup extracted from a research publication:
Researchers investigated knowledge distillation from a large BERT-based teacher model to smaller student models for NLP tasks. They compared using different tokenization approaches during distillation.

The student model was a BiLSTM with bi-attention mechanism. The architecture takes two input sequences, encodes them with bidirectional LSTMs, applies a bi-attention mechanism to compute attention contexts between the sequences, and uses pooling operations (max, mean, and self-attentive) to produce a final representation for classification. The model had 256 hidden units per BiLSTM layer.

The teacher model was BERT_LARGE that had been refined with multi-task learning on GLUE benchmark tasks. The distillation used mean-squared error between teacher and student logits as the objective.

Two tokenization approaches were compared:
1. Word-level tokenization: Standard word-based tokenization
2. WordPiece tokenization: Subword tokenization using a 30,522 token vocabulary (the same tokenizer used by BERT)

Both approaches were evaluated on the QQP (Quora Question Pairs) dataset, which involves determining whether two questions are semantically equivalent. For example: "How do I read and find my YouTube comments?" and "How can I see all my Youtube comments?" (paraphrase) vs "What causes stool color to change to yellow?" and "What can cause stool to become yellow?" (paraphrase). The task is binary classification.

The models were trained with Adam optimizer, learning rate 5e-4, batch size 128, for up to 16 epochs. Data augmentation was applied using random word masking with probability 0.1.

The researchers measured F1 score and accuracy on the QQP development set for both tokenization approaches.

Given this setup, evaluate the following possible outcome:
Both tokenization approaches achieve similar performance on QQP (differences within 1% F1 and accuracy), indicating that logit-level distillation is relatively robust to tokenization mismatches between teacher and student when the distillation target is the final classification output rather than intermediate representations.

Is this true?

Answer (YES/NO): NO